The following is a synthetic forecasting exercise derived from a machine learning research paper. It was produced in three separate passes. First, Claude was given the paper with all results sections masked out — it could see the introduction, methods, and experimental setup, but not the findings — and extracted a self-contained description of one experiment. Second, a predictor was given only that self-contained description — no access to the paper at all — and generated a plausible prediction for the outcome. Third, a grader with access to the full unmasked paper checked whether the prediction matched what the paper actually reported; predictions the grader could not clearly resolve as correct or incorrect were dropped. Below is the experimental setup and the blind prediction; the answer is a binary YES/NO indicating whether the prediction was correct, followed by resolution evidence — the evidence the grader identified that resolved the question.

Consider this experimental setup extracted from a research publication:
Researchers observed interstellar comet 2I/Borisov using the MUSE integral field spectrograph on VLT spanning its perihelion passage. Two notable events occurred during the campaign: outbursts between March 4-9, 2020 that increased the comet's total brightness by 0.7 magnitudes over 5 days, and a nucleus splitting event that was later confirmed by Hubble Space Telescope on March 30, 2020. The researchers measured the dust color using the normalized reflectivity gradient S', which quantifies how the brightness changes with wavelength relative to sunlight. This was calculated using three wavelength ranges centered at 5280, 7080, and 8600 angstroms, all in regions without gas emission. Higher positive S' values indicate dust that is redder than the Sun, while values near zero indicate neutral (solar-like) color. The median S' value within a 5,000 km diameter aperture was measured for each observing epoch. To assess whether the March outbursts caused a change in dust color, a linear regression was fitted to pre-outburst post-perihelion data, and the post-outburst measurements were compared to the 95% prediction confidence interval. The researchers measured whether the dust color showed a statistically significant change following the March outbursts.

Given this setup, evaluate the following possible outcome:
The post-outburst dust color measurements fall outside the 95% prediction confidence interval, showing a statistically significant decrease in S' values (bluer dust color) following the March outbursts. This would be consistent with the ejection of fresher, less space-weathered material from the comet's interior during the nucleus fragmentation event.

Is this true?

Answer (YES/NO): NO